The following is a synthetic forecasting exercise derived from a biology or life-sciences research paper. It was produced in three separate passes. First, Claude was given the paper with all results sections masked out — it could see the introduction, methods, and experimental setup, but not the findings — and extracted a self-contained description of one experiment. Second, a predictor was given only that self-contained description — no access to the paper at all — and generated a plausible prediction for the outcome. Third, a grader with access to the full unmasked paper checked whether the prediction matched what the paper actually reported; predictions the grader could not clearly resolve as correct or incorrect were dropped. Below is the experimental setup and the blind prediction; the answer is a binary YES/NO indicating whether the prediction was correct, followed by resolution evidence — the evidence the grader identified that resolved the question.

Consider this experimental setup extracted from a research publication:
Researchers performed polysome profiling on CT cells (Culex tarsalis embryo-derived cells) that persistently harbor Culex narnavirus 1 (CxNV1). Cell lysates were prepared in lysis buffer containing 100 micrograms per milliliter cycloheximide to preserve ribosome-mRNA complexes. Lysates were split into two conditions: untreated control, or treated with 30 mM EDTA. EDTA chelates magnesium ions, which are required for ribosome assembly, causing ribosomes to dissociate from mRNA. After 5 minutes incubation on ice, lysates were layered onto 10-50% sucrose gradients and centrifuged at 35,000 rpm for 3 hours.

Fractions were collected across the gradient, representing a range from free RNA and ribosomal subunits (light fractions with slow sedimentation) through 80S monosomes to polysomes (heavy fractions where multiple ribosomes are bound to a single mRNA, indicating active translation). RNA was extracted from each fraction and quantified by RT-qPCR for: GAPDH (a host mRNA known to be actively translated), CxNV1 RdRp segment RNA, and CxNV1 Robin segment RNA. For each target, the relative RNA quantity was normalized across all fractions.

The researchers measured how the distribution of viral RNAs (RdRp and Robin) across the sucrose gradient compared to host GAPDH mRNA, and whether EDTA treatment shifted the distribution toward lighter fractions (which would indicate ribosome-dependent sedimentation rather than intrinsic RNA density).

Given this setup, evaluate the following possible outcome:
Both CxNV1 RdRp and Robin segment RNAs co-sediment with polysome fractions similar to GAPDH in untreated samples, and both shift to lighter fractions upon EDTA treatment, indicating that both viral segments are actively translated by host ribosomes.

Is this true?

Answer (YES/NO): NO